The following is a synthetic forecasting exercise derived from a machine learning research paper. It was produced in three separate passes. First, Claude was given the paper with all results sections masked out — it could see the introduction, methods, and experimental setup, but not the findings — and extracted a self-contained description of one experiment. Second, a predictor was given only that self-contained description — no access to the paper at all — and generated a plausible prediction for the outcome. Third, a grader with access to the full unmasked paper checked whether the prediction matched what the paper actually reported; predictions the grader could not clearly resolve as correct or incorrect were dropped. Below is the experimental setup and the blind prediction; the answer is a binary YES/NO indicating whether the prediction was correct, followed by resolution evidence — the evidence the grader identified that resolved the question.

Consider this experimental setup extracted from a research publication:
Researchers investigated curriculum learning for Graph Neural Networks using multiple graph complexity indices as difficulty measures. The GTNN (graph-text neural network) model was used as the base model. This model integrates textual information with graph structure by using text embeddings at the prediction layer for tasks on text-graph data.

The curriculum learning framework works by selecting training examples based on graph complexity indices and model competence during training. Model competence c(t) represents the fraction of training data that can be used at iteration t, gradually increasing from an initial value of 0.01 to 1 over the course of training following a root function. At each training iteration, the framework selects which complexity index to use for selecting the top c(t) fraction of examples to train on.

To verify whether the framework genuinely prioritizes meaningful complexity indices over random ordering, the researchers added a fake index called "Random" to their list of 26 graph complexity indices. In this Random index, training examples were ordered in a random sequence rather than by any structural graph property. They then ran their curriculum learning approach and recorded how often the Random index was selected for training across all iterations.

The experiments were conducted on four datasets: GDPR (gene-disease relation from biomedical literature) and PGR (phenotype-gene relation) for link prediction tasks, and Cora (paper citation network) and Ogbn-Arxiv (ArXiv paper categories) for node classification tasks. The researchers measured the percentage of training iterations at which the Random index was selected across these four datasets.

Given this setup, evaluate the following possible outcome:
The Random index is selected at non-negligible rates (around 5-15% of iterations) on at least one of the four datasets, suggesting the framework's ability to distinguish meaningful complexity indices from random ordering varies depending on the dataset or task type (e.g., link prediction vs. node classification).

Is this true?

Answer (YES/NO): YES